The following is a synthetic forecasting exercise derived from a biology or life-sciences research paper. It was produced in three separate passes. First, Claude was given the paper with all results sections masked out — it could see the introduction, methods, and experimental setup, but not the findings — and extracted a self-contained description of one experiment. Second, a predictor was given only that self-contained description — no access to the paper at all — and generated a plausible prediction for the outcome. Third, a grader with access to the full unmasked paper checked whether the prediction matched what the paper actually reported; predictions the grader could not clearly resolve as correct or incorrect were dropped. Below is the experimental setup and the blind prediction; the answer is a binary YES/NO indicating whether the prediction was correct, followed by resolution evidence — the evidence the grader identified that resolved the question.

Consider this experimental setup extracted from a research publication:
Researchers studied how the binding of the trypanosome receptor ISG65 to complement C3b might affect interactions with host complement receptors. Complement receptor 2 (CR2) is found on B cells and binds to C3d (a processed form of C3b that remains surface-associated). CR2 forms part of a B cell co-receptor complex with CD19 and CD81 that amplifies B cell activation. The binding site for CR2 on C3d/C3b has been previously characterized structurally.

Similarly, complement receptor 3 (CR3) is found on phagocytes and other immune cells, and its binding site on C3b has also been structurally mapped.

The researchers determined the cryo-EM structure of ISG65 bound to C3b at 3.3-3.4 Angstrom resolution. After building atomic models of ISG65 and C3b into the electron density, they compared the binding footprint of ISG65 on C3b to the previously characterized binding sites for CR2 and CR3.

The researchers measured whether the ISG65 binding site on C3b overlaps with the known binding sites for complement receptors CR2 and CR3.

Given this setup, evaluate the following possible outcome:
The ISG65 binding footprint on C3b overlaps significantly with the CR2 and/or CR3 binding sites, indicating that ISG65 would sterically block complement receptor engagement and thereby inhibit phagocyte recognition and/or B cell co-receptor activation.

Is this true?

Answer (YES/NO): YES